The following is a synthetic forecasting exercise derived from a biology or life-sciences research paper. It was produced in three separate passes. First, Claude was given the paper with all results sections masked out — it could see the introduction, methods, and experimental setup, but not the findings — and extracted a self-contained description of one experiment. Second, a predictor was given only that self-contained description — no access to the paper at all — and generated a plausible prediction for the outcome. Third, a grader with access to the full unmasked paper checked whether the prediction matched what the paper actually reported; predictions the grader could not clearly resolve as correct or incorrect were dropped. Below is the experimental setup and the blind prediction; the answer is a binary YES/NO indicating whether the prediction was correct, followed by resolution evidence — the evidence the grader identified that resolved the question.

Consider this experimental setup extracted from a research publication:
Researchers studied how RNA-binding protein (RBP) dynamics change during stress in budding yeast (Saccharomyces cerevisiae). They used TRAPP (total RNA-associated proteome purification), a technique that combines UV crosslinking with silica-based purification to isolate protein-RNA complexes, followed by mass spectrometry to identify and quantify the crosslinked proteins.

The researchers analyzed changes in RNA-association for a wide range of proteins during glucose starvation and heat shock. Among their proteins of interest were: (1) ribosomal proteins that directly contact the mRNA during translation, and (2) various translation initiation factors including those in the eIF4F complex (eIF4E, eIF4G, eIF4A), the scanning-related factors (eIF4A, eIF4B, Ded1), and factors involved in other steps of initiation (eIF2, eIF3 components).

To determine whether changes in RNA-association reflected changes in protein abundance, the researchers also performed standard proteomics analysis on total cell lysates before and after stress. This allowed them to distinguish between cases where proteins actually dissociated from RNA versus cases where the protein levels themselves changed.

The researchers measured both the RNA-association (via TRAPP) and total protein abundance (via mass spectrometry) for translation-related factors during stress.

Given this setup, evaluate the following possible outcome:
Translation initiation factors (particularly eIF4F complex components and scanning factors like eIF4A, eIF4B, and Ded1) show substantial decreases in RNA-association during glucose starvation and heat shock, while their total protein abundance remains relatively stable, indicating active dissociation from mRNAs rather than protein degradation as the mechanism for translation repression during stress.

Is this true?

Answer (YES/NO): YES